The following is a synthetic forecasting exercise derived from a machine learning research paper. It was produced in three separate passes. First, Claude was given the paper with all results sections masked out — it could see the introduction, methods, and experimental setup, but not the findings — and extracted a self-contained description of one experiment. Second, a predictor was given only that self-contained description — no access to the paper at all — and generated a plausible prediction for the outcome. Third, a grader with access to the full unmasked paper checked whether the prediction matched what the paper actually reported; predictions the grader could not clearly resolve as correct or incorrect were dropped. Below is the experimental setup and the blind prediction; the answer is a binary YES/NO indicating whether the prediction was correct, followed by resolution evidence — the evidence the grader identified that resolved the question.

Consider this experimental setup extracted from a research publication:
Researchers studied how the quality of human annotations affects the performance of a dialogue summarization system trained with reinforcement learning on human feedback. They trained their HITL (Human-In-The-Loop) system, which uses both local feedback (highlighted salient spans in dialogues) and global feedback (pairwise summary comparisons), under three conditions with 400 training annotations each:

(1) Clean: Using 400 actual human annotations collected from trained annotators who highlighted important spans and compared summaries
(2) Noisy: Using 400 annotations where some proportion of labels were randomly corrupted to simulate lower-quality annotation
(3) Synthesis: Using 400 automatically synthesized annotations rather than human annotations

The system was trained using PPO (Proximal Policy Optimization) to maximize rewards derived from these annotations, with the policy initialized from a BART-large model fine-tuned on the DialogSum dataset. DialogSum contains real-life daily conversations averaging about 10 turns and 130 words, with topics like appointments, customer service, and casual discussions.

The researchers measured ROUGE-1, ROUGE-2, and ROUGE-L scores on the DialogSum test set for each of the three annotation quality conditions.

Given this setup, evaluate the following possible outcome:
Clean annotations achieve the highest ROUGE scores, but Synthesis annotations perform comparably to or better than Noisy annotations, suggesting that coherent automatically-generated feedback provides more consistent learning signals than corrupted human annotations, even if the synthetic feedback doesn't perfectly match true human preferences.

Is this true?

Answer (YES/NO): YES